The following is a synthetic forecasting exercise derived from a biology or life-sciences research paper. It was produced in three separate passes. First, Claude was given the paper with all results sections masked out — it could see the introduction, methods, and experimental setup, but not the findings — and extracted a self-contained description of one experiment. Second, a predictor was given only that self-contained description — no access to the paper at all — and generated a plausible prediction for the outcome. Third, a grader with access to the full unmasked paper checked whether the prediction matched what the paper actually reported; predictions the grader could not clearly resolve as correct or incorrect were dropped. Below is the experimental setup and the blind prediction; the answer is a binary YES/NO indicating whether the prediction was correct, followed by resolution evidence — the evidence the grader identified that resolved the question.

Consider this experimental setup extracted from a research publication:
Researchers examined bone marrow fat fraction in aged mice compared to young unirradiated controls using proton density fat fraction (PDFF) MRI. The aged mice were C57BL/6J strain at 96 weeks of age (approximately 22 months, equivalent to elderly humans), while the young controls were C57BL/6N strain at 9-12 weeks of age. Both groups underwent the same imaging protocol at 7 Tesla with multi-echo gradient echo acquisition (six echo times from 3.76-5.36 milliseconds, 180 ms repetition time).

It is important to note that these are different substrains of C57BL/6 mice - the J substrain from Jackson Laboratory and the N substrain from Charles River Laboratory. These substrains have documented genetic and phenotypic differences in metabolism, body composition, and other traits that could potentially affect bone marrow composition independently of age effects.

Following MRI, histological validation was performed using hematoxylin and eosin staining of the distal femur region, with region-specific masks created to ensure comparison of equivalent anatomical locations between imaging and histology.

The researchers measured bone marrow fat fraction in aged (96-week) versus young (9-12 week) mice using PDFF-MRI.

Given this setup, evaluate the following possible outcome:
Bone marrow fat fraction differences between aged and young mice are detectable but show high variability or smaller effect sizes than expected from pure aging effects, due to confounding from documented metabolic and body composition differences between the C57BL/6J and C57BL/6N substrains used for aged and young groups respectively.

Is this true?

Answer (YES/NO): NO